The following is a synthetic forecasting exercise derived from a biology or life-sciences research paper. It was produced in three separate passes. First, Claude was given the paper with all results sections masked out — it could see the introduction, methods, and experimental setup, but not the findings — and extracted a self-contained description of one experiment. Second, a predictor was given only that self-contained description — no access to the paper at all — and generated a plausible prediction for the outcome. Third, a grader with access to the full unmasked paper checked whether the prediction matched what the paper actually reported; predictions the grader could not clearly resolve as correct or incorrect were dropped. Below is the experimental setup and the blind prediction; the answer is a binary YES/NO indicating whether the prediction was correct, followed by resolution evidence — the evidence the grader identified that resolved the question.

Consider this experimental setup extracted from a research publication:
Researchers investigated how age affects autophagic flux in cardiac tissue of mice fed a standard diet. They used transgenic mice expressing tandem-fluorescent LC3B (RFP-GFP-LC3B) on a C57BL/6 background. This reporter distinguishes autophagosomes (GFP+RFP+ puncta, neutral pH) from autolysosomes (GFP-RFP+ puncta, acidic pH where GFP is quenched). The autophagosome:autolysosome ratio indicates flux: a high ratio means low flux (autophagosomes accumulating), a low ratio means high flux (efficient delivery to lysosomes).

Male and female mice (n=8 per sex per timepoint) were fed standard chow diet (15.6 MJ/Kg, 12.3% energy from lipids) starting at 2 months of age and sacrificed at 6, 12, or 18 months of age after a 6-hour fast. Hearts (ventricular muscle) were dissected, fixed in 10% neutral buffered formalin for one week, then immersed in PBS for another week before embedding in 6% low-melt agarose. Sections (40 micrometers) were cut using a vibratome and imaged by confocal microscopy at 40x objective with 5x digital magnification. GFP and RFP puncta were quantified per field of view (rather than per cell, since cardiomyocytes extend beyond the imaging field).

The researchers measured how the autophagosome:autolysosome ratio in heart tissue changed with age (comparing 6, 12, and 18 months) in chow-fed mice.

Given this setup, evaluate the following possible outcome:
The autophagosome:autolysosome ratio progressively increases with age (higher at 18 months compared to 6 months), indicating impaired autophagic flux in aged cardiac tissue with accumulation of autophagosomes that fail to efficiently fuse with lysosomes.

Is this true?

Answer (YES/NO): YES